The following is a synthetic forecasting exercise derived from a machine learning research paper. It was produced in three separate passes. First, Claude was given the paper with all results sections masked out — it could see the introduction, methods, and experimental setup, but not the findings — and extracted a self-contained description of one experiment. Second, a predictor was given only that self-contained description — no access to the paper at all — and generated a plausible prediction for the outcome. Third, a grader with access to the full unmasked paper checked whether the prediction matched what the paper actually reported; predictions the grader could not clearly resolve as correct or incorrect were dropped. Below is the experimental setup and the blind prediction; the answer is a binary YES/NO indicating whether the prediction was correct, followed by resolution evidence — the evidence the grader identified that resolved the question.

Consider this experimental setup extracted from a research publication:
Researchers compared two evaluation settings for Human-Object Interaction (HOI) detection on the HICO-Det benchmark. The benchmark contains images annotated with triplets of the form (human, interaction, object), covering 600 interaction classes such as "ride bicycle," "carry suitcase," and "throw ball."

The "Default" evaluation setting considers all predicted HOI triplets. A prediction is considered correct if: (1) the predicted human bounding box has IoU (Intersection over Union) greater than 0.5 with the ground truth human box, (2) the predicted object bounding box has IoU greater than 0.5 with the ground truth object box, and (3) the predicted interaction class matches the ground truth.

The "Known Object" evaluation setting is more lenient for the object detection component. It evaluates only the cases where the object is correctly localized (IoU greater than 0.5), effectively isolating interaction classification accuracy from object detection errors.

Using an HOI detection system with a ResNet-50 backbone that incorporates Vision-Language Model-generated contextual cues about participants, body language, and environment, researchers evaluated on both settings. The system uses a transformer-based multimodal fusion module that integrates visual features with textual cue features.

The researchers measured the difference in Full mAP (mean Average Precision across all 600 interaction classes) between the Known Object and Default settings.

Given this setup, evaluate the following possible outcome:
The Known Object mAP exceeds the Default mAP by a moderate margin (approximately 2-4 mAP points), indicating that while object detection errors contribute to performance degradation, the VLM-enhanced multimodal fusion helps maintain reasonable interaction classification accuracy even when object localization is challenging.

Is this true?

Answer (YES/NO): YES